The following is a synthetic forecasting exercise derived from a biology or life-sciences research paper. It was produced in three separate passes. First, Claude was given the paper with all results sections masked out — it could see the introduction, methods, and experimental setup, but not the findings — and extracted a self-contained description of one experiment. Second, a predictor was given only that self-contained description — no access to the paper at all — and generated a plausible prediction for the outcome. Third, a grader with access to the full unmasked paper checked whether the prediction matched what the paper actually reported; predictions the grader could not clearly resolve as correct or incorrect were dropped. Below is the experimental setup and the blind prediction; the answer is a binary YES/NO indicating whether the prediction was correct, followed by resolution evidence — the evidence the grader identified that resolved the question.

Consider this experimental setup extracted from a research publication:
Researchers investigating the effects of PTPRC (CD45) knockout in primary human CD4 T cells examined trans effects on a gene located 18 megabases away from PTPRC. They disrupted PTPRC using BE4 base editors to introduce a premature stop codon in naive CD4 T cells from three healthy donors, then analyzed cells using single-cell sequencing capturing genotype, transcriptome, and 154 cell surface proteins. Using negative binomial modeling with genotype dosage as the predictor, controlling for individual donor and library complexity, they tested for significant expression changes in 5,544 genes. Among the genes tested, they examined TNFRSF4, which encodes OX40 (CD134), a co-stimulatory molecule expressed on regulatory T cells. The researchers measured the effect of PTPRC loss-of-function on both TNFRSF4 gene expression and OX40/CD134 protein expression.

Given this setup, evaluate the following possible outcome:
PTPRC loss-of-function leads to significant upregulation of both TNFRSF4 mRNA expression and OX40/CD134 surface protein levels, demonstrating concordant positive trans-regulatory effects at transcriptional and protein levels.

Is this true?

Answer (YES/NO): NO